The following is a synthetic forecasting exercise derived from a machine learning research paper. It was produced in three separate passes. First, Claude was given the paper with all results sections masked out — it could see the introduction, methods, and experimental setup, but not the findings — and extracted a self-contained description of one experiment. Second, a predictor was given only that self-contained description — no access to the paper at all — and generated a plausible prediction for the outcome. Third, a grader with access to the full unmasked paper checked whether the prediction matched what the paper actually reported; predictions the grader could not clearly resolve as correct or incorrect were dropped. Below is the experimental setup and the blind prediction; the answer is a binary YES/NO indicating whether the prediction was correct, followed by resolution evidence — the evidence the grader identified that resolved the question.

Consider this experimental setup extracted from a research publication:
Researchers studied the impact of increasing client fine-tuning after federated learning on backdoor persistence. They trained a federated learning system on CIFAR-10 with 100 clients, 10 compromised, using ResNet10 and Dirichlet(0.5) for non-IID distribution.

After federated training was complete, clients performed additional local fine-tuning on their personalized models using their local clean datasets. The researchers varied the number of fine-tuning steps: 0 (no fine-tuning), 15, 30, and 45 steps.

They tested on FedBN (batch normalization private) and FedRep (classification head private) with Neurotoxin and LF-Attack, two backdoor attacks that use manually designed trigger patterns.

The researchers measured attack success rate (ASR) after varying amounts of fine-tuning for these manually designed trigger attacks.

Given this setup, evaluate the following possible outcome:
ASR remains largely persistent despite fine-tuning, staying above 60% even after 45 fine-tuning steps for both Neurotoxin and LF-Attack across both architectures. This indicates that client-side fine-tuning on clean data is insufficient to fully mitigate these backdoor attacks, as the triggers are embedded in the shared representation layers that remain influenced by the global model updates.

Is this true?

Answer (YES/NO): NO